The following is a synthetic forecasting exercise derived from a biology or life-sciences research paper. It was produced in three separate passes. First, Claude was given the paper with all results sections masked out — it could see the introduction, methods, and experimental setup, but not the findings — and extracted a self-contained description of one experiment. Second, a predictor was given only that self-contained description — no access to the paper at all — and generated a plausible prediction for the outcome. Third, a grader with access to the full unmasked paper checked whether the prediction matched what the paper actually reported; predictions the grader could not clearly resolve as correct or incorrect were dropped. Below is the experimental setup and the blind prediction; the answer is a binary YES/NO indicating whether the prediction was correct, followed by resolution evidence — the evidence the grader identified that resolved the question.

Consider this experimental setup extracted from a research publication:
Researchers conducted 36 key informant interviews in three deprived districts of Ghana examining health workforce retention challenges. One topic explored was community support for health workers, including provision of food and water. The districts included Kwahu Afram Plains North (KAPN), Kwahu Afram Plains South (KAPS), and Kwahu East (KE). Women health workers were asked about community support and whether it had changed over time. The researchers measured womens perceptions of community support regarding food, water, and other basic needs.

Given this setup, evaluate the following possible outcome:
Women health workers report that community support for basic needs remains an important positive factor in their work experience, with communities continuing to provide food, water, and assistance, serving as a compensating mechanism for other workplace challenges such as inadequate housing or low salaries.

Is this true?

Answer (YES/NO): NO